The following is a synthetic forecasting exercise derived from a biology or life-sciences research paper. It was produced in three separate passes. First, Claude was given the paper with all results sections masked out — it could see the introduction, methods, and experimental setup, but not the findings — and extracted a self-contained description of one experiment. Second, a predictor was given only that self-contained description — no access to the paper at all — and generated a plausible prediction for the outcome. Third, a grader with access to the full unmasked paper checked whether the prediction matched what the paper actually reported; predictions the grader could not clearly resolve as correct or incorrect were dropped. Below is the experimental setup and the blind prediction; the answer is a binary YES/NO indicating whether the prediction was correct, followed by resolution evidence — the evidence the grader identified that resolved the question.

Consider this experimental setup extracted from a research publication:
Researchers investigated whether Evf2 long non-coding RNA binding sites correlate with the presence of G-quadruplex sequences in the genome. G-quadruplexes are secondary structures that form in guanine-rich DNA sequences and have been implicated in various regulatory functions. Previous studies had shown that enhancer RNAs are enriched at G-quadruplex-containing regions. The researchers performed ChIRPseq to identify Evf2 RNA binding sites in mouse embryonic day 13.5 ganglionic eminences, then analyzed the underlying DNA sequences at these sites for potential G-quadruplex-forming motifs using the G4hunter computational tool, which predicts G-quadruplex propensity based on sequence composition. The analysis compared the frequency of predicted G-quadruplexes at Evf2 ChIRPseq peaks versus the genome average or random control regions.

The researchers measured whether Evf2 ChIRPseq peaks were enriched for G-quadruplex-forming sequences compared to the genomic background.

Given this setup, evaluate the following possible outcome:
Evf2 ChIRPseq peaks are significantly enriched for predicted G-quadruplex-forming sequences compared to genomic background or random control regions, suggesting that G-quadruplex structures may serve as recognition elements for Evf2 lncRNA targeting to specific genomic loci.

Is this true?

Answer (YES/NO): YES